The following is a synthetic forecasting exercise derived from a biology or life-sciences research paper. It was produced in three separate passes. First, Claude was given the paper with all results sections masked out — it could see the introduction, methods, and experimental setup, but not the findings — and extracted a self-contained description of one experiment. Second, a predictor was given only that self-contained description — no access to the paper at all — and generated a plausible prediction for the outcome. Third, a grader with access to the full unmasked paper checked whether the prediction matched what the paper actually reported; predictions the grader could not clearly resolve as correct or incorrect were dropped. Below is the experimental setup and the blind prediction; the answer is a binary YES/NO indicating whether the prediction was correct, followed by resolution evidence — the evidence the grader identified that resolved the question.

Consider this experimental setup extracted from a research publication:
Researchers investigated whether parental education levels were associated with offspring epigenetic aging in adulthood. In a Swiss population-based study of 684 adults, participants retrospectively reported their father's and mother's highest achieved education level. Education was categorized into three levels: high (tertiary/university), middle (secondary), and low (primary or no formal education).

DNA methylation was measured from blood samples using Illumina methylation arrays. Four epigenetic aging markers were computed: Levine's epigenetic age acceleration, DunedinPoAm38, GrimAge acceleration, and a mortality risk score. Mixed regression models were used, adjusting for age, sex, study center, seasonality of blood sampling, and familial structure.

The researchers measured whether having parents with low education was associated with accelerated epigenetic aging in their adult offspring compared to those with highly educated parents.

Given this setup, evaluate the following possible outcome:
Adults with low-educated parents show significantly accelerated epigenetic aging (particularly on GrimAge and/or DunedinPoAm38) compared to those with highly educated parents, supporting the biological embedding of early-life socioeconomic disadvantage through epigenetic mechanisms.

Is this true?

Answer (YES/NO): NO